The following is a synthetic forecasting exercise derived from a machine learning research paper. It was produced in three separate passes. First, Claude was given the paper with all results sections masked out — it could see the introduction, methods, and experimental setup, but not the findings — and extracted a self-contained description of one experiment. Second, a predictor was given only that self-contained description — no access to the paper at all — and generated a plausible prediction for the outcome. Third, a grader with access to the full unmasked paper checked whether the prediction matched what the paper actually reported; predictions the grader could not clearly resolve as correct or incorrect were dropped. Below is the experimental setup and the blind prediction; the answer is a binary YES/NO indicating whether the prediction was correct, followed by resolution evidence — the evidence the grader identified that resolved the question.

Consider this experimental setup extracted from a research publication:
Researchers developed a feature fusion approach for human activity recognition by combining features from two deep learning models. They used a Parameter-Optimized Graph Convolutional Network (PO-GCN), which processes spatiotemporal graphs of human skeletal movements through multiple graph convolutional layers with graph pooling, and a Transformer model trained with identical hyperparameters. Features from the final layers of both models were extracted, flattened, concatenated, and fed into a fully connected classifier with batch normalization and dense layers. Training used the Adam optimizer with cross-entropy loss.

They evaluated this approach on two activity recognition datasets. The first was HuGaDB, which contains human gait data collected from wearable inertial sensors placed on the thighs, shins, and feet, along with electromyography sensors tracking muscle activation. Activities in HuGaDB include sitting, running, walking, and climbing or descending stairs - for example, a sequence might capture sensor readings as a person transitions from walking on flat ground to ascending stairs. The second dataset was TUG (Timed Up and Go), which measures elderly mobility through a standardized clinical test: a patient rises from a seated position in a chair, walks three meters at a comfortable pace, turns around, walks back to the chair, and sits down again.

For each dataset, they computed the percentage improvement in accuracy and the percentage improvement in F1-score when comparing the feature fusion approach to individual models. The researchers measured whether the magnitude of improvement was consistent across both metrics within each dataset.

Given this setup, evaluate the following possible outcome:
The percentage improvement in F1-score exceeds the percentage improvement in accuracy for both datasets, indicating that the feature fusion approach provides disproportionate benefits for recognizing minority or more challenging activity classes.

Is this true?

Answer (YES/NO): NO